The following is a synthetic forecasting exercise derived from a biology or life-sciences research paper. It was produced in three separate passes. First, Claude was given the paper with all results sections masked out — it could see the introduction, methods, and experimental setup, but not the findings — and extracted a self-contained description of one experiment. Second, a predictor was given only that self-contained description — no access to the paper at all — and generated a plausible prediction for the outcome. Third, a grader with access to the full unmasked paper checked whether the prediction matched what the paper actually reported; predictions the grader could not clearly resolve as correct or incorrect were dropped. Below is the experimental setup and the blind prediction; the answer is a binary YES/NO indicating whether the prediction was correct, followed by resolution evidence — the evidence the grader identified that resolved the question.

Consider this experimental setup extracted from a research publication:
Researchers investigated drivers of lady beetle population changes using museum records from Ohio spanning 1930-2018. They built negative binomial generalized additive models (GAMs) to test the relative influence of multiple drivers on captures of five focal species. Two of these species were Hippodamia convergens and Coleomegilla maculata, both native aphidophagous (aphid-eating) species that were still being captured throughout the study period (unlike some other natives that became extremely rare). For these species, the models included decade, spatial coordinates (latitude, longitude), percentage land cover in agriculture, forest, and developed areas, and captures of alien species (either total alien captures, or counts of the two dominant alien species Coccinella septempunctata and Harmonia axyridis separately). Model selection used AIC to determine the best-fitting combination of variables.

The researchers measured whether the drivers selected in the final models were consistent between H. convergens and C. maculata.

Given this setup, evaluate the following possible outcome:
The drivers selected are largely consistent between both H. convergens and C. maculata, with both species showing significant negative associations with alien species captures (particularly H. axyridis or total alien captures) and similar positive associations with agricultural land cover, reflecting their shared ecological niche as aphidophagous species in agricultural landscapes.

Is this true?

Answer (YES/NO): NO